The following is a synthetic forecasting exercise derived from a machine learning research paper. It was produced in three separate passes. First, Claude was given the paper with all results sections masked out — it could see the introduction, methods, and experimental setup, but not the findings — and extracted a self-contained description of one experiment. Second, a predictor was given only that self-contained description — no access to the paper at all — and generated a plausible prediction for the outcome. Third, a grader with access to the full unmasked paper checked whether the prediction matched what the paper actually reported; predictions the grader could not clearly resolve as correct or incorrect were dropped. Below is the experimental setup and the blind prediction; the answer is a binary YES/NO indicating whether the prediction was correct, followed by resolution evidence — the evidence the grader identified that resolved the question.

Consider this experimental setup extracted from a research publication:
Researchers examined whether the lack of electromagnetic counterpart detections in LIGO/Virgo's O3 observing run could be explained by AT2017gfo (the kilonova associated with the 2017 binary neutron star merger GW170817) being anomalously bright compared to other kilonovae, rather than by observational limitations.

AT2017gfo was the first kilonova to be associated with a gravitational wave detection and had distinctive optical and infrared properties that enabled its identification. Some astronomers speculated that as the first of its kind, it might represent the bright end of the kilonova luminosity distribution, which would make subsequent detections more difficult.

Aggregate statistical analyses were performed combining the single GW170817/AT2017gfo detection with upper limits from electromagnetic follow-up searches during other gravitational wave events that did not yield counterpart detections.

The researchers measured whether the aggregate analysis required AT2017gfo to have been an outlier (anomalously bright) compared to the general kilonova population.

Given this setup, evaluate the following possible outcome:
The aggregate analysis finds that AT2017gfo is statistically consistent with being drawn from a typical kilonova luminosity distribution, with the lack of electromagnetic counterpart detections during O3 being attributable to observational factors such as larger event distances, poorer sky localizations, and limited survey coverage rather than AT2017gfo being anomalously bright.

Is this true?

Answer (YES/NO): YES